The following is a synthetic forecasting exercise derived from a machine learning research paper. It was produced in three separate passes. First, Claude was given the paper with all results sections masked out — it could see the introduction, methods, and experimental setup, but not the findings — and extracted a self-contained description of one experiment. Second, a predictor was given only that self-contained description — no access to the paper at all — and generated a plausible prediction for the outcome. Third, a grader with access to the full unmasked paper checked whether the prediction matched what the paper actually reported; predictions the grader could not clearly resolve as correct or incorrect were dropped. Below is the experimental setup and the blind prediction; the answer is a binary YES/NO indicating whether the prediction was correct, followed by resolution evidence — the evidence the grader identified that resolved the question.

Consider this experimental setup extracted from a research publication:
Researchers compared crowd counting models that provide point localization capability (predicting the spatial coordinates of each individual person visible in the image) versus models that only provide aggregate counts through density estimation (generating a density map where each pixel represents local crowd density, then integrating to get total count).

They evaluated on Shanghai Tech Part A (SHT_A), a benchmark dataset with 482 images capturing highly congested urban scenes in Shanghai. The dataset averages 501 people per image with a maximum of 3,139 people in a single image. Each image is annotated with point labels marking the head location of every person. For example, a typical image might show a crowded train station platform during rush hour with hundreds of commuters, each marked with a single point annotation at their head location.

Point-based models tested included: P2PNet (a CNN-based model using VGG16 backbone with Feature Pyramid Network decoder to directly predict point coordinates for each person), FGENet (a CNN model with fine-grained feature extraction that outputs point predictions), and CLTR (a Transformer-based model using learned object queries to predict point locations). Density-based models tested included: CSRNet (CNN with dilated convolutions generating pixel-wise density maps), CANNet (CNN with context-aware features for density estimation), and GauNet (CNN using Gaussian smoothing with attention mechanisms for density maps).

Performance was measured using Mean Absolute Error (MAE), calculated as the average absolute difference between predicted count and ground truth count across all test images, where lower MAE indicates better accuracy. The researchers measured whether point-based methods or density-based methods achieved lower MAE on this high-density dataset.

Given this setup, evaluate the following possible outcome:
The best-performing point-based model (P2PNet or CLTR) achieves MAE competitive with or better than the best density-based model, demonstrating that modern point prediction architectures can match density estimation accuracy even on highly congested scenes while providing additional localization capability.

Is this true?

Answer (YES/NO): NO